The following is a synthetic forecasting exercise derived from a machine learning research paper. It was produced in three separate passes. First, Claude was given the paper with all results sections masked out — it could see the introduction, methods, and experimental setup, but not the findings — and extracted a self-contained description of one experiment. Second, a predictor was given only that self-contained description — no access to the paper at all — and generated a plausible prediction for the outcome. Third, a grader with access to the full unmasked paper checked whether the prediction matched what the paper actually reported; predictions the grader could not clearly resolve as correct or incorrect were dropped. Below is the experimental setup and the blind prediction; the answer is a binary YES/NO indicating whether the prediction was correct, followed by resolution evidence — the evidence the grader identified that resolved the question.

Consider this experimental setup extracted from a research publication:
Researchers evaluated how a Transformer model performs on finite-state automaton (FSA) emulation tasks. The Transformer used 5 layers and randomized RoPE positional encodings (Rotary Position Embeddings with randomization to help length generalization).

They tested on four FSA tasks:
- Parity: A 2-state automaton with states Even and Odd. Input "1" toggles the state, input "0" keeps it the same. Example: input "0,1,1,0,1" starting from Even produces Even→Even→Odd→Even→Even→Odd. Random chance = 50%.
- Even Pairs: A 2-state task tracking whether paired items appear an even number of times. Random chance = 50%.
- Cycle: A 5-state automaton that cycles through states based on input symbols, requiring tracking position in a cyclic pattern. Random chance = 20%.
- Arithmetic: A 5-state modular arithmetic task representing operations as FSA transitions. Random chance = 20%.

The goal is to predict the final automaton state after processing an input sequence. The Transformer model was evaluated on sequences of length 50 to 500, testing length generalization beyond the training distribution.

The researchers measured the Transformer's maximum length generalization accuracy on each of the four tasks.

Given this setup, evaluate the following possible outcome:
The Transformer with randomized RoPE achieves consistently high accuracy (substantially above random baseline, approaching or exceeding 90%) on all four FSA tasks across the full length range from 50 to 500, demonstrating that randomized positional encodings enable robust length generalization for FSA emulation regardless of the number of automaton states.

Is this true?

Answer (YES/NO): NO